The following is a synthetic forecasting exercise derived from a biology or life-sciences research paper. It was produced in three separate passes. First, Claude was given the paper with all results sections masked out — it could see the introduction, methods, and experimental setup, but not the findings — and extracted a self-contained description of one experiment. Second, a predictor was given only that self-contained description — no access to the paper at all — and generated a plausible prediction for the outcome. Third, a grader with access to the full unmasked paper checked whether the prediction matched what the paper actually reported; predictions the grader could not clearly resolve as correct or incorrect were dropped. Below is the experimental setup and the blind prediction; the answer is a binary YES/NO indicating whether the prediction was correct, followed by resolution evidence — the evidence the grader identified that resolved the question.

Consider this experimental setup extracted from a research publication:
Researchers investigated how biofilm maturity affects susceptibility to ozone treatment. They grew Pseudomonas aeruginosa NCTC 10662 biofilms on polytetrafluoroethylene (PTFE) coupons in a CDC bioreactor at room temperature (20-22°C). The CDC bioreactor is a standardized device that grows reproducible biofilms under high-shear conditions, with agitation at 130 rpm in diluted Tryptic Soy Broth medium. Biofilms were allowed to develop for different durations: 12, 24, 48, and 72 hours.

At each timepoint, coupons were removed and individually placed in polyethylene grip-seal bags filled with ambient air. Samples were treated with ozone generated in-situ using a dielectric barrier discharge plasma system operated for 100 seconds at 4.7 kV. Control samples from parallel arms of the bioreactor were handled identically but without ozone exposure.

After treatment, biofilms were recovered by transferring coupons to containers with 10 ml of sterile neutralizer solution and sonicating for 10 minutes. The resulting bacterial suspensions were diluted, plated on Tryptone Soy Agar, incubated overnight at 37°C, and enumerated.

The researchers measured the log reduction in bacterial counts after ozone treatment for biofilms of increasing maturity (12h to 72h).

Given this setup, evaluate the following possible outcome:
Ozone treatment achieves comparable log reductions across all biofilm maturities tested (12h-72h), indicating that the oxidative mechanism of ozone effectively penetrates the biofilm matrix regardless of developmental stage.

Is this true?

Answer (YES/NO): YES